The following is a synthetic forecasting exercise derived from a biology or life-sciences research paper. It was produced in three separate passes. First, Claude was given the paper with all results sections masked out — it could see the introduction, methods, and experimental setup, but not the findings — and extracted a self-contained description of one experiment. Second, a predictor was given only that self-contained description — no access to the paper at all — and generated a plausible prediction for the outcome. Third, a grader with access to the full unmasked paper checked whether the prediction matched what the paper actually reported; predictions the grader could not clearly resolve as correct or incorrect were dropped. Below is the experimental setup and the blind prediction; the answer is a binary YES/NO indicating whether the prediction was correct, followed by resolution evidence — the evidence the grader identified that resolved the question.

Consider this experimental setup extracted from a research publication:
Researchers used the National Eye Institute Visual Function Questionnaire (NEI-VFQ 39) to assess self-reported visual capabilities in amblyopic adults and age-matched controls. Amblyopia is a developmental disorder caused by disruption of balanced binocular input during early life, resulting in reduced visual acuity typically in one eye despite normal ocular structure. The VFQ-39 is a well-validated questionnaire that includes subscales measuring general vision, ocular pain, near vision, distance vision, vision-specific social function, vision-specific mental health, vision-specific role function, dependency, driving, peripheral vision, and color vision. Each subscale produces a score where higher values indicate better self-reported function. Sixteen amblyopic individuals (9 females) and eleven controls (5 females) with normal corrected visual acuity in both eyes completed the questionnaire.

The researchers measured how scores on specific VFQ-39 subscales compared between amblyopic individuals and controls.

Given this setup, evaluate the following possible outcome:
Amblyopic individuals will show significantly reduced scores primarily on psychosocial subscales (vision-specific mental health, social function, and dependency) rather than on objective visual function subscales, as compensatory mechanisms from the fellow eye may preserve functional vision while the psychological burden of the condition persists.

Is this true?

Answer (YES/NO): NO